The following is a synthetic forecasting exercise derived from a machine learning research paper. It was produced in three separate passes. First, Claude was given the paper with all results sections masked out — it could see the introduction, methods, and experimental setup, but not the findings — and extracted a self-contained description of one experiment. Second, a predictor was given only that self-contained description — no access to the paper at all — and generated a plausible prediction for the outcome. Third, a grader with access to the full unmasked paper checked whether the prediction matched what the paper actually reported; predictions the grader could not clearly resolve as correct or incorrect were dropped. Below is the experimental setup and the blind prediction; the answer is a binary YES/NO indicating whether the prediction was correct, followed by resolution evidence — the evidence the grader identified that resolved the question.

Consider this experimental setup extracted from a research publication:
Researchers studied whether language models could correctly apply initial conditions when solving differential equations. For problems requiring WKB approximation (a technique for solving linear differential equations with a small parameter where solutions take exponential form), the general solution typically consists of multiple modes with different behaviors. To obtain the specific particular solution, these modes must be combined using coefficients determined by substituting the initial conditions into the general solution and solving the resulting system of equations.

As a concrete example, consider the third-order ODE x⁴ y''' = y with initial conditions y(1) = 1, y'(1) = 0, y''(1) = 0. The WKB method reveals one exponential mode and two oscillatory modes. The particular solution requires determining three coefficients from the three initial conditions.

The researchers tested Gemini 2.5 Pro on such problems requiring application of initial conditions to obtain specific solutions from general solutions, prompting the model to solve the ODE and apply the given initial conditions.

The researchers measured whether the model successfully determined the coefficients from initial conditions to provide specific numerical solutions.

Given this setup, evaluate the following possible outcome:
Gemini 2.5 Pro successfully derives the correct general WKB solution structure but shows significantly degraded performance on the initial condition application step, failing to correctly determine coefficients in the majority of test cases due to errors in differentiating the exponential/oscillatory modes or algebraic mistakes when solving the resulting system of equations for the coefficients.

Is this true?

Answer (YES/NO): NO